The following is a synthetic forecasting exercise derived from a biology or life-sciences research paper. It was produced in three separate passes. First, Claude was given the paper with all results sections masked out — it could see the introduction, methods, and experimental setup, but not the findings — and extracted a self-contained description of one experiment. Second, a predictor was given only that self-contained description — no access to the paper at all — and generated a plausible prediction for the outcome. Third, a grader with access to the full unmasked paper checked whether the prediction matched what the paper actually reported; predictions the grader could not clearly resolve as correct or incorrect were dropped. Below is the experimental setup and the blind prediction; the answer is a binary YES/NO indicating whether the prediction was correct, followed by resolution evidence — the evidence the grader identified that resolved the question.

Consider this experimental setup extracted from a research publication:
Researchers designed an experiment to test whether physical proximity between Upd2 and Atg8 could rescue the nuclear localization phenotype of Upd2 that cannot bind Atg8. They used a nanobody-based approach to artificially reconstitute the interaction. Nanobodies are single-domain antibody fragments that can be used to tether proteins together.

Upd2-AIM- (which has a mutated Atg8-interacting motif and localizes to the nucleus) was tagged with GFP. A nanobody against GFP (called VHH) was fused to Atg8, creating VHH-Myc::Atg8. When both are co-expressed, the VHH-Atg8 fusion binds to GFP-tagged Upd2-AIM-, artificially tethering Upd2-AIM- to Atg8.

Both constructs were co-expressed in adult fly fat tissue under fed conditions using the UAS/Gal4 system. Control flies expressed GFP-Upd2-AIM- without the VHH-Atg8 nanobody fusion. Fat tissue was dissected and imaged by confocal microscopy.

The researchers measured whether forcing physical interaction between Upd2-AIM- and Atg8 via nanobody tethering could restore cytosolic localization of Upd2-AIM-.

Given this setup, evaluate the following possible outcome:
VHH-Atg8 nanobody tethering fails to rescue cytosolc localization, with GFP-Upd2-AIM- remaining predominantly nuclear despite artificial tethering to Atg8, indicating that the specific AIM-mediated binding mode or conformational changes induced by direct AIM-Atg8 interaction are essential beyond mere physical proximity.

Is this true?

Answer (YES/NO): NO